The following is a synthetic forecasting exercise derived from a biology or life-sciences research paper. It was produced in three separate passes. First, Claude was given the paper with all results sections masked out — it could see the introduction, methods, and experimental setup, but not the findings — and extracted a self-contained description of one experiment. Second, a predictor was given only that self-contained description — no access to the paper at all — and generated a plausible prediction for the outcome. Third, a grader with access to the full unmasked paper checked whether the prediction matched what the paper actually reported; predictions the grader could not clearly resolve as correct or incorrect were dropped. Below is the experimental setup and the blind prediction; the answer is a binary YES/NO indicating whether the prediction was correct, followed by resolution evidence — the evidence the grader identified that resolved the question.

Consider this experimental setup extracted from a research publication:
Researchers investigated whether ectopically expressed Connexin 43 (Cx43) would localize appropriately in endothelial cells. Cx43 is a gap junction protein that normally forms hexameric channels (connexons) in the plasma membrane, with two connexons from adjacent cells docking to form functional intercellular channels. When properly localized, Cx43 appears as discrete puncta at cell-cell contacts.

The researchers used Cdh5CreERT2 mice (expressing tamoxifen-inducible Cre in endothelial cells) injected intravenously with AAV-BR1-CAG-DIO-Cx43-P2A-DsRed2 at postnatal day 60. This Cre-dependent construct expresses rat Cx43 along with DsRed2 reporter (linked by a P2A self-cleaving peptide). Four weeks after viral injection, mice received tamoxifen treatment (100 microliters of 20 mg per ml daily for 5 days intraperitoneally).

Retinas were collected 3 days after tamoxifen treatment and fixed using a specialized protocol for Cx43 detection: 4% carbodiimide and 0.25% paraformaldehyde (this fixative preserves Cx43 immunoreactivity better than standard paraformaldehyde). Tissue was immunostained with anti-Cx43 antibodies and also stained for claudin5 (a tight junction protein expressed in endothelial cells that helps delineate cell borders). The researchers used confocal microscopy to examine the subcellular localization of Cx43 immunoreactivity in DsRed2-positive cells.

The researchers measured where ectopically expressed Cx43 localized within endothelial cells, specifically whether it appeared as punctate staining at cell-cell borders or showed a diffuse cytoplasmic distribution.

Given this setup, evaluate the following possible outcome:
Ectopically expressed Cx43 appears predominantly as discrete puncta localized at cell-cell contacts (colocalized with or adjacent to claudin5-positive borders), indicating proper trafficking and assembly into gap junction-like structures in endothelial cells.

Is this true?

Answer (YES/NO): YES